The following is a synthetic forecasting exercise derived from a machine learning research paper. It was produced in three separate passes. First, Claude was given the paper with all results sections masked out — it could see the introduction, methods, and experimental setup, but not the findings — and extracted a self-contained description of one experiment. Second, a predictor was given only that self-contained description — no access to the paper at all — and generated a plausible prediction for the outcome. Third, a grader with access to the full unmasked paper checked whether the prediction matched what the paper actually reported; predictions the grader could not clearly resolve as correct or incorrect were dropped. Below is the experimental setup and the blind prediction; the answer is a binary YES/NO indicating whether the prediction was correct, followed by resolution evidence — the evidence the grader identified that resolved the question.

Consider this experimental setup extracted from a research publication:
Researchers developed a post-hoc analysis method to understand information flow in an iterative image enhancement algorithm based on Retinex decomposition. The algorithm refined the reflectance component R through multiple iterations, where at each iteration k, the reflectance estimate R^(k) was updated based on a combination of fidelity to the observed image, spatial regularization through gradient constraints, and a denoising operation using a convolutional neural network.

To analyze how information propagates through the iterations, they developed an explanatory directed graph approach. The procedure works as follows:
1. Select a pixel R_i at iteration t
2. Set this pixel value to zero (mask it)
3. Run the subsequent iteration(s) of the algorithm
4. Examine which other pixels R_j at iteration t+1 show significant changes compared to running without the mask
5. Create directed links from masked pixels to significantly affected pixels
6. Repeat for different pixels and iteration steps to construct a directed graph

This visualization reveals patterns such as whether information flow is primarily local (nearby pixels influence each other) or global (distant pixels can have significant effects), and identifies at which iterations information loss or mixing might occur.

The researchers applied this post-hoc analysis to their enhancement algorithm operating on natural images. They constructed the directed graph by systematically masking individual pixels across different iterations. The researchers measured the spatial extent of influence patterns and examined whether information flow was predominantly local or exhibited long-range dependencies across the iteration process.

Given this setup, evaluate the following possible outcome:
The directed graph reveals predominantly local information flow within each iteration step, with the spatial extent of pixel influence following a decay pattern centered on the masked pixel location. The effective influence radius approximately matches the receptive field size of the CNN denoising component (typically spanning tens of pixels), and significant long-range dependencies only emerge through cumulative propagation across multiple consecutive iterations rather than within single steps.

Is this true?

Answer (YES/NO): NO